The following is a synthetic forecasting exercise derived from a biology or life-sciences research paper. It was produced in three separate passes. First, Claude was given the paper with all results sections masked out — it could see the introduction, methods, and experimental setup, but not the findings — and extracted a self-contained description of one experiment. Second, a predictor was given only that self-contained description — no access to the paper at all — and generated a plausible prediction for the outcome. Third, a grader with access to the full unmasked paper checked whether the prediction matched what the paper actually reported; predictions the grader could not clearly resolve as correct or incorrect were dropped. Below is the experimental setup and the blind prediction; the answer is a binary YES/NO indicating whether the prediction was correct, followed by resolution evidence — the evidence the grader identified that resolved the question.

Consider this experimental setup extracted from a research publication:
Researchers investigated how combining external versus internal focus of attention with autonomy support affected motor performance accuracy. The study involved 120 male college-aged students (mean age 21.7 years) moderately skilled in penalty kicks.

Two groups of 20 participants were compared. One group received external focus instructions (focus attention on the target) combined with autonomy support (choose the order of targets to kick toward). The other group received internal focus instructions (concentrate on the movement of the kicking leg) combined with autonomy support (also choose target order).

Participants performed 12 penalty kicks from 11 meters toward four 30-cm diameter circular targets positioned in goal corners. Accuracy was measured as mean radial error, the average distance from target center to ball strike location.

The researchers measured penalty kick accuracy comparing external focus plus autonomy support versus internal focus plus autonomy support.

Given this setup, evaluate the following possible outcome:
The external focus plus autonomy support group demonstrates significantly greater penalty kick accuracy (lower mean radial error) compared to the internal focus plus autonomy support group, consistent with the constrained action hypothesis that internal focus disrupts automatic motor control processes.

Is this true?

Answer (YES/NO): YES